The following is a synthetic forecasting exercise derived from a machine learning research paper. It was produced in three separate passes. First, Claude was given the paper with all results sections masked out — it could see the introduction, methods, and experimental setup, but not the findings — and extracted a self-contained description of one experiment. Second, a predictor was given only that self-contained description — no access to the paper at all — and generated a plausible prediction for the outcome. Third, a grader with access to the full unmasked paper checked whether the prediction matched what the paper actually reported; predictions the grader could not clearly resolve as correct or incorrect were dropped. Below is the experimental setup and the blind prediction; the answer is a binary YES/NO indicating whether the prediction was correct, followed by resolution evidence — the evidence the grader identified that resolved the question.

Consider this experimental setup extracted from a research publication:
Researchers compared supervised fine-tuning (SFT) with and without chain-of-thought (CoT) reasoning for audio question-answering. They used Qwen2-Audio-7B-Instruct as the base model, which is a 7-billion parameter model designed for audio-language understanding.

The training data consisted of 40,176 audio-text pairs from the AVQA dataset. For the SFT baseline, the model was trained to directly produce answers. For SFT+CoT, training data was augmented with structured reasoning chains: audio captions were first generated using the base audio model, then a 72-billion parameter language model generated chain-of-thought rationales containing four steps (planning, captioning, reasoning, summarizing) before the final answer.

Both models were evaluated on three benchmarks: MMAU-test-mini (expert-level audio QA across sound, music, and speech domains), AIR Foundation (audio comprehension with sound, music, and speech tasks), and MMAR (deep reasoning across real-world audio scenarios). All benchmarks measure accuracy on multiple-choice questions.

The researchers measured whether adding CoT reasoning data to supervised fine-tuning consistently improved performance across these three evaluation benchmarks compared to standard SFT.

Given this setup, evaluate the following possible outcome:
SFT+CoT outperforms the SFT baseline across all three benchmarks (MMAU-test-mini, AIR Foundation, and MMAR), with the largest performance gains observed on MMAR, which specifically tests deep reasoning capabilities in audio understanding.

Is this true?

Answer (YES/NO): NO